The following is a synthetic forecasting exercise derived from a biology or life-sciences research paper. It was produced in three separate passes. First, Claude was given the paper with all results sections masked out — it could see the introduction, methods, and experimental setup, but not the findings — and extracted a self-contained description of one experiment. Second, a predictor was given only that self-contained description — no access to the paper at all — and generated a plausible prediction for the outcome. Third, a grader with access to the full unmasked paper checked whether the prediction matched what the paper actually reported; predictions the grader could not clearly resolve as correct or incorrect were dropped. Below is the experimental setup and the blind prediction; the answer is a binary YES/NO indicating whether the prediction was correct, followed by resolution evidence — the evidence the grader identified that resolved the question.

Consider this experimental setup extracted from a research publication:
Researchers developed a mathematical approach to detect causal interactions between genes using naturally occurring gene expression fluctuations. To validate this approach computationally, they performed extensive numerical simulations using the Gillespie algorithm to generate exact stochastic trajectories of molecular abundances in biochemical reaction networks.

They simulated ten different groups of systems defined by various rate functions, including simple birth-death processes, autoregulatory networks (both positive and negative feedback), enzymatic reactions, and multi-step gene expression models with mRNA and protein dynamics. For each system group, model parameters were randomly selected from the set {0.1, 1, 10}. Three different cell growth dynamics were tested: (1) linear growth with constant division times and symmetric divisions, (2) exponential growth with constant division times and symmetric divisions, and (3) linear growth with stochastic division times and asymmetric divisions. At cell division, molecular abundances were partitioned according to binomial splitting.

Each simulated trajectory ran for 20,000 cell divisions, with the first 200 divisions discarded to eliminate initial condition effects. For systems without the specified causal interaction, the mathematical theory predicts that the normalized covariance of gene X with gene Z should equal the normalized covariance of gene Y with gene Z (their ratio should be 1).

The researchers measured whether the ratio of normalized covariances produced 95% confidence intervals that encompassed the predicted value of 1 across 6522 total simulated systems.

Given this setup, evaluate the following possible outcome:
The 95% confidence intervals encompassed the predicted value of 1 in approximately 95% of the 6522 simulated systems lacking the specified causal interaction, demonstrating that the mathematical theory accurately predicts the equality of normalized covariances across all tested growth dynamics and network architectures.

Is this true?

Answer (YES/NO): YES